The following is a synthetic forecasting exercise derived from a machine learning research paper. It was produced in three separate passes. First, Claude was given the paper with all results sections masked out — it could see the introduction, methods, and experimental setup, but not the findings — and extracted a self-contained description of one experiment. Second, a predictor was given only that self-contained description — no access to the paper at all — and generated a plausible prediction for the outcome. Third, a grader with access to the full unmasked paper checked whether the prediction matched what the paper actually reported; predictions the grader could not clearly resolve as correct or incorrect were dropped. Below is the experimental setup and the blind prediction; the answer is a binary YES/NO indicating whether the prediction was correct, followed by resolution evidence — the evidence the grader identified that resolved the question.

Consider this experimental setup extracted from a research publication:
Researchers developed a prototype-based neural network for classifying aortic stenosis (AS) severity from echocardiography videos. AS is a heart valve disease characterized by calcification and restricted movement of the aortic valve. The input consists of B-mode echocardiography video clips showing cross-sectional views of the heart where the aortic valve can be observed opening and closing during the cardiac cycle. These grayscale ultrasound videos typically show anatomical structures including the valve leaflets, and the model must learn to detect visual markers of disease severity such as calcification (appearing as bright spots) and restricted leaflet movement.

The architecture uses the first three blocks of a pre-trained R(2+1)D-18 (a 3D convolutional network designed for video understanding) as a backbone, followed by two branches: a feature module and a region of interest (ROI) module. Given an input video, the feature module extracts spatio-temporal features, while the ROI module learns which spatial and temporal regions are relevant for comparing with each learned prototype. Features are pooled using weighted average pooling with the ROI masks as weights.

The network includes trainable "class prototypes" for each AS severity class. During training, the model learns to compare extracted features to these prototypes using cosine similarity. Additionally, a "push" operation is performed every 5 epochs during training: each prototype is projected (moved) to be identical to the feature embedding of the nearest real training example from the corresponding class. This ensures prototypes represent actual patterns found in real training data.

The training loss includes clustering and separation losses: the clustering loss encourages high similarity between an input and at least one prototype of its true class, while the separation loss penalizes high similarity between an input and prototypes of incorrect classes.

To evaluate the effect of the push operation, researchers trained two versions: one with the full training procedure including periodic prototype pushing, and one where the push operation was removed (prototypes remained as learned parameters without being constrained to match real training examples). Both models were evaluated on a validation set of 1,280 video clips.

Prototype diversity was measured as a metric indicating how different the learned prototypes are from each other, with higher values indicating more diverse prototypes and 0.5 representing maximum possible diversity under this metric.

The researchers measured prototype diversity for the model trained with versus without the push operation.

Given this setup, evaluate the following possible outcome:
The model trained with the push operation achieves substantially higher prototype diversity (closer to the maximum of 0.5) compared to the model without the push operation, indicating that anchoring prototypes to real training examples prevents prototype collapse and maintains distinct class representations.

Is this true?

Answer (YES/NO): NO